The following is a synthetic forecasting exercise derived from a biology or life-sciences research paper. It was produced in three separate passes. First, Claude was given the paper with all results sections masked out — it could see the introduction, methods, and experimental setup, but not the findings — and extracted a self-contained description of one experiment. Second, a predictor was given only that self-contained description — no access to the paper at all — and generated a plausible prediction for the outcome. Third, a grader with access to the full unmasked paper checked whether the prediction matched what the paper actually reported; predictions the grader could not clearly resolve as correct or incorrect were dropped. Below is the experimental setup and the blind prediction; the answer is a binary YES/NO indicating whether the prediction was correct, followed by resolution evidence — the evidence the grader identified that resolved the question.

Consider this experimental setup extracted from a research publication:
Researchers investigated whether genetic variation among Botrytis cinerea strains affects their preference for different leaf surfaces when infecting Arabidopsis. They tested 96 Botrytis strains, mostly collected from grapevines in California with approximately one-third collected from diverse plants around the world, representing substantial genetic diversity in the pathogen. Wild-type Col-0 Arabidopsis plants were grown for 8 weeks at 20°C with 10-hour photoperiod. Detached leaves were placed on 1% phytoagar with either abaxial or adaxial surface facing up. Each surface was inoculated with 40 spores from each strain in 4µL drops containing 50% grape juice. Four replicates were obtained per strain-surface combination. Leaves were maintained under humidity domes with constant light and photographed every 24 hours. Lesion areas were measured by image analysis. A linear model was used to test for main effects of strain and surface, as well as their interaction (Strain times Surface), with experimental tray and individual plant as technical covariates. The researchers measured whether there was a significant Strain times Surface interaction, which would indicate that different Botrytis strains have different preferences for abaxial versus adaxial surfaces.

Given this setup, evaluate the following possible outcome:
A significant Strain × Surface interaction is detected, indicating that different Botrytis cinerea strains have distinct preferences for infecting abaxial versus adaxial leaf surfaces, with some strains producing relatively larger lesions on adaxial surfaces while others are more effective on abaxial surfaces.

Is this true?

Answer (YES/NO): YES